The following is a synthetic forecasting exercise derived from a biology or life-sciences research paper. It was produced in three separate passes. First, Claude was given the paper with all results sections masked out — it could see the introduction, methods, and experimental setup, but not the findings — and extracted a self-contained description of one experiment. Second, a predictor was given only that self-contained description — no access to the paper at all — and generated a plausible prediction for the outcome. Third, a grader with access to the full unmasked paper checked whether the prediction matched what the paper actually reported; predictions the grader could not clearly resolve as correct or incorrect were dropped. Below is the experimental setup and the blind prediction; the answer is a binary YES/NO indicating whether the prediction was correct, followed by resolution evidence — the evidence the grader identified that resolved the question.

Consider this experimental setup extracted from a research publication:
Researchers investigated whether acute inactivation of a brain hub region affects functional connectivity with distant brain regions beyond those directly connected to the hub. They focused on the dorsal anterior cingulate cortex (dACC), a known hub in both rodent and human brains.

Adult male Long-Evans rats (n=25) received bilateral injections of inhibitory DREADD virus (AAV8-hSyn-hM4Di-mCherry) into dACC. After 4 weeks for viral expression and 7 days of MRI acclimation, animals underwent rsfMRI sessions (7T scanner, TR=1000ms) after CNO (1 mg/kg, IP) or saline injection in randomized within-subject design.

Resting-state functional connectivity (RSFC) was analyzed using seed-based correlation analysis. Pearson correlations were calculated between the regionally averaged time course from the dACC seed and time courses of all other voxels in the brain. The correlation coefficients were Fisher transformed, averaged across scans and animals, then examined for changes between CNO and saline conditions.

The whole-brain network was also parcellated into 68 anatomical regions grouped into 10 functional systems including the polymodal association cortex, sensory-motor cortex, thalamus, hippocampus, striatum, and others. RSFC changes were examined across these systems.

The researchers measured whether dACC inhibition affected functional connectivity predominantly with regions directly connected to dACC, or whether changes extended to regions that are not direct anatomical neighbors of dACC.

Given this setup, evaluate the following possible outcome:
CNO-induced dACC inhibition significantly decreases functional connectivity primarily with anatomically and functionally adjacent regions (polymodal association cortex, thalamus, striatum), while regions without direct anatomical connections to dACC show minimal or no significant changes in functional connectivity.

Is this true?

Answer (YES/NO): NO